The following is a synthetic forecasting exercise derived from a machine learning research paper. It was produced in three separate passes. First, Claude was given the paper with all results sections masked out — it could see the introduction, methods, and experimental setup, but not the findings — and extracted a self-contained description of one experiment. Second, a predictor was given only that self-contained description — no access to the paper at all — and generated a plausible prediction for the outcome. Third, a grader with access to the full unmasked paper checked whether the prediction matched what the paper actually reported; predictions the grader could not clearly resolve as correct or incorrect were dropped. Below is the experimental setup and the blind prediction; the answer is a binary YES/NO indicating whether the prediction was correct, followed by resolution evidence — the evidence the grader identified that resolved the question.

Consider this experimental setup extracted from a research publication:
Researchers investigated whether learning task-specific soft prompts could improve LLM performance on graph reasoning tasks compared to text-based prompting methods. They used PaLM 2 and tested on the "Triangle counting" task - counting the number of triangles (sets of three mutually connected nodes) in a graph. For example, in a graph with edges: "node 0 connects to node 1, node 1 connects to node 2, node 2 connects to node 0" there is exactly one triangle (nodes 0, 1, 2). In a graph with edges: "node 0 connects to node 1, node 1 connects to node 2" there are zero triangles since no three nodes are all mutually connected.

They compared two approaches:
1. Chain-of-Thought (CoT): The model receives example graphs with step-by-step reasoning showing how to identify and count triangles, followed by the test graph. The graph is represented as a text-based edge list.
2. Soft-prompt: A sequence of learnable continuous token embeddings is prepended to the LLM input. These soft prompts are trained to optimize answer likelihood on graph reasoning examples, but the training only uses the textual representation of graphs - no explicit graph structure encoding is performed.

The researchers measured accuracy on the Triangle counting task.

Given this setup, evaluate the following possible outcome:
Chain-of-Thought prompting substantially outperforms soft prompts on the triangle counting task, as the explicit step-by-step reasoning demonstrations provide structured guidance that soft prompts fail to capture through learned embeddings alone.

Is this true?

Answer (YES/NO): NO